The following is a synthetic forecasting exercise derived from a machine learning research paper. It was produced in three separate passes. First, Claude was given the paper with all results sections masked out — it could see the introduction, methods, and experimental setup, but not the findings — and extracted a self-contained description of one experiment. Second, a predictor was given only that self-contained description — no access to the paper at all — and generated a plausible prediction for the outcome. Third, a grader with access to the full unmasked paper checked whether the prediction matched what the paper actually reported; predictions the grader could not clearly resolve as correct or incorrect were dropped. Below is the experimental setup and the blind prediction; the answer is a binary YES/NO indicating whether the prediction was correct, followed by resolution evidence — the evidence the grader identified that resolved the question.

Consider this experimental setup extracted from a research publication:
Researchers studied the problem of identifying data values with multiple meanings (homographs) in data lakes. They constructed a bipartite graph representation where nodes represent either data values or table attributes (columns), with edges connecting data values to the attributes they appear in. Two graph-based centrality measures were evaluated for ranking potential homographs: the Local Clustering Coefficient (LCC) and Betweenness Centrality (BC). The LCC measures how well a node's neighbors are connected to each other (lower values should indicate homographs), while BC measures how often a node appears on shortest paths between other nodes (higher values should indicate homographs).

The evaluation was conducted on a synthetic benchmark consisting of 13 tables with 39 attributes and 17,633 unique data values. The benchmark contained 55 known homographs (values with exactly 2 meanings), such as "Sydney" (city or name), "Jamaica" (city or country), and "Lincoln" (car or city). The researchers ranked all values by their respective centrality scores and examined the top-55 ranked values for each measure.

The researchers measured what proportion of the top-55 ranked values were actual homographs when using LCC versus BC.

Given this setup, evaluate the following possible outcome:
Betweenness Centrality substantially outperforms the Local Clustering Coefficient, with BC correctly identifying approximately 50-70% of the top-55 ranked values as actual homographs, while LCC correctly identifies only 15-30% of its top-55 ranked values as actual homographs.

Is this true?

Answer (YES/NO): YES